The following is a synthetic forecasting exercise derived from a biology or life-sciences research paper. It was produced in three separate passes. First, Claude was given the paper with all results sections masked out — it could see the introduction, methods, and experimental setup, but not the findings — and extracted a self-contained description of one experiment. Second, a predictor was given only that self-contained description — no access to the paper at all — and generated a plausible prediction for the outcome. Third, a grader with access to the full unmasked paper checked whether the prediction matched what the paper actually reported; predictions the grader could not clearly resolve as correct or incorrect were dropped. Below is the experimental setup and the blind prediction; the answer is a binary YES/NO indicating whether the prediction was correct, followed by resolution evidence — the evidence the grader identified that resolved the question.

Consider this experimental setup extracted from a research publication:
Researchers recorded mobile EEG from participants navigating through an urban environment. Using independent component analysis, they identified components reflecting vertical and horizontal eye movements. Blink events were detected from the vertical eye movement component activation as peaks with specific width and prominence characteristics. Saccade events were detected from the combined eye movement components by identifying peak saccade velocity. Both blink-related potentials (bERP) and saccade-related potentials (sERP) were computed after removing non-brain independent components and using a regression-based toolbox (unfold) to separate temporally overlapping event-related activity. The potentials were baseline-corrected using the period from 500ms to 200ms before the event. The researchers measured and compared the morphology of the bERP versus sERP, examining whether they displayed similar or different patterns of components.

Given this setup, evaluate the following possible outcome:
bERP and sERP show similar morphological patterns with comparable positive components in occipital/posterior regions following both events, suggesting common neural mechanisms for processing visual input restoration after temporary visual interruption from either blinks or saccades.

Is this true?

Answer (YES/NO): NO